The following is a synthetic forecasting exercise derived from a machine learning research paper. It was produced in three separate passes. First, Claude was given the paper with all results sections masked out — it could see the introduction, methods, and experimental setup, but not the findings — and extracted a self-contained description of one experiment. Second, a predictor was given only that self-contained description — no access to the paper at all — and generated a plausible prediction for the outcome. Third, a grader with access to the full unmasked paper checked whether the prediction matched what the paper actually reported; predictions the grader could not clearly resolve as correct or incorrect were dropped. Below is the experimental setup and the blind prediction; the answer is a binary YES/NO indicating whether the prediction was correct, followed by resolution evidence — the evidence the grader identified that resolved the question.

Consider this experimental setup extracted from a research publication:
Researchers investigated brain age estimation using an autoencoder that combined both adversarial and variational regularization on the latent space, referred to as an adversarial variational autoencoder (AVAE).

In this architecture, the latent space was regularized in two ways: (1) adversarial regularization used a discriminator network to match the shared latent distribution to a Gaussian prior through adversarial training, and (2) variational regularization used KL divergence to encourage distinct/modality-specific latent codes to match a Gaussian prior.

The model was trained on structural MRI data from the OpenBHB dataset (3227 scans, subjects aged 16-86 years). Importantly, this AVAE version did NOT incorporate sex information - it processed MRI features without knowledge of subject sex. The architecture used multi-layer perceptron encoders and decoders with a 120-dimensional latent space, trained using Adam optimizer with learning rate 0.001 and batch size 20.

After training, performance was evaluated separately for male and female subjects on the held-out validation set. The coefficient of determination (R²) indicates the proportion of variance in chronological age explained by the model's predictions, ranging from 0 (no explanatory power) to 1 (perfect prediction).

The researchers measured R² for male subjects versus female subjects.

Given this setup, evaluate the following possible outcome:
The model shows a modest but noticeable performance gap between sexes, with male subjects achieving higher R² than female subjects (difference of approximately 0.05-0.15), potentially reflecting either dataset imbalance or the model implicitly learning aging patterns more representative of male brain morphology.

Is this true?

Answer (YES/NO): NO